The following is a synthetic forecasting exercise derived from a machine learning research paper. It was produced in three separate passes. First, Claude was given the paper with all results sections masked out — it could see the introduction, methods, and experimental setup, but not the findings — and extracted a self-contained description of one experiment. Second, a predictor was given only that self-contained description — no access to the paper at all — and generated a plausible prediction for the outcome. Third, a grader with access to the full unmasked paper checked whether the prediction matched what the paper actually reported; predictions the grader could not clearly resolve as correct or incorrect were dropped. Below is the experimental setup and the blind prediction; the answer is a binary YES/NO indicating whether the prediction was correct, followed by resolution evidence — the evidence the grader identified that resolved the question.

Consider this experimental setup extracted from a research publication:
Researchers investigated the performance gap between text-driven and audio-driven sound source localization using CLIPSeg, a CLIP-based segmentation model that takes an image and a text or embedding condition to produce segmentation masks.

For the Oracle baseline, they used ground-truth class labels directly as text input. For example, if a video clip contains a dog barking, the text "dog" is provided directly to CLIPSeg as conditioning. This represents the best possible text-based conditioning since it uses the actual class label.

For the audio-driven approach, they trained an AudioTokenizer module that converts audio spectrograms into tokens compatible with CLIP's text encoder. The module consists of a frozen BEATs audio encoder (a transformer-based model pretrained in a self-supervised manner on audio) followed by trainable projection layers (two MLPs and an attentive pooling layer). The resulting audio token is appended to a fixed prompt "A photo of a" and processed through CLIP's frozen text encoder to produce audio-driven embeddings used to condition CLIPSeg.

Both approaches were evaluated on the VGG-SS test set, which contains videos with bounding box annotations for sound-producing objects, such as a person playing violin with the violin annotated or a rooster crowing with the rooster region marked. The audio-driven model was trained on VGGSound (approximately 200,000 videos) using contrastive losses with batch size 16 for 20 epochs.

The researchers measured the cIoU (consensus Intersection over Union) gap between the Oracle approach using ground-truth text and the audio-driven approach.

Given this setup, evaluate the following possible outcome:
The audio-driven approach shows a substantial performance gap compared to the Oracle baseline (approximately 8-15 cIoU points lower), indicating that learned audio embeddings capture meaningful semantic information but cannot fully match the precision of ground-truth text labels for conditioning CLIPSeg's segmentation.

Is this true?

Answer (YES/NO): NO